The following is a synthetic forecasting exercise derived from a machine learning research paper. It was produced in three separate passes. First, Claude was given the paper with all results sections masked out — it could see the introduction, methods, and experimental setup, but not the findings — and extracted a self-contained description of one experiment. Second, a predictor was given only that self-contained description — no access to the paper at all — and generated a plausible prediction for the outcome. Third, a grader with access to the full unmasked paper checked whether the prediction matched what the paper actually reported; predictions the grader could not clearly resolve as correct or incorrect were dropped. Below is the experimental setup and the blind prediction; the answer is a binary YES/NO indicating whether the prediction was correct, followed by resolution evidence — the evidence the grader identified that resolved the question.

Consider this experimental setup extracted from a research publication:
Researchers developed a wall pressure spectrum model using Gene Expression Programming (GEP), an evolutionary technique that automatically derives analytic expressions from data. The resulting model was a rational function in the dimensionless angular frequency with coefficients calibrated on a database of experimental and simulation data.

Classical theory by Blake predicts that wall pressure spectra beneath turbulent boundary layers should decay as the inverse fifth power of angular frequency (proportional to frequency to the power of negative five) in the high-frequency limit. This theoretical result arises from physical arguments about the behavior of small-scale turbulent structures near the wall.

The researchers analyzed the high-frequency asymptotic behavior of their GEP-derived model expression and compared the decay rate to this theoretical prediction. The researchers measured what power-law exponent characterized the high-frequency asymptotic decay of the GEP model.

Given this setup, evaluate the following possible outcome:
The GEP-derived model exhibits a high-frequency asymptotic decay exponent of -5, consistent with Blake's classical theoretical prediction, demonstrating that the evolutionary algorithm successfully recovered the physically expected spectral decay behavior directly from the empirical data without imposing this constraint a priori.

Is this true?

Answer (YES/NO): NO